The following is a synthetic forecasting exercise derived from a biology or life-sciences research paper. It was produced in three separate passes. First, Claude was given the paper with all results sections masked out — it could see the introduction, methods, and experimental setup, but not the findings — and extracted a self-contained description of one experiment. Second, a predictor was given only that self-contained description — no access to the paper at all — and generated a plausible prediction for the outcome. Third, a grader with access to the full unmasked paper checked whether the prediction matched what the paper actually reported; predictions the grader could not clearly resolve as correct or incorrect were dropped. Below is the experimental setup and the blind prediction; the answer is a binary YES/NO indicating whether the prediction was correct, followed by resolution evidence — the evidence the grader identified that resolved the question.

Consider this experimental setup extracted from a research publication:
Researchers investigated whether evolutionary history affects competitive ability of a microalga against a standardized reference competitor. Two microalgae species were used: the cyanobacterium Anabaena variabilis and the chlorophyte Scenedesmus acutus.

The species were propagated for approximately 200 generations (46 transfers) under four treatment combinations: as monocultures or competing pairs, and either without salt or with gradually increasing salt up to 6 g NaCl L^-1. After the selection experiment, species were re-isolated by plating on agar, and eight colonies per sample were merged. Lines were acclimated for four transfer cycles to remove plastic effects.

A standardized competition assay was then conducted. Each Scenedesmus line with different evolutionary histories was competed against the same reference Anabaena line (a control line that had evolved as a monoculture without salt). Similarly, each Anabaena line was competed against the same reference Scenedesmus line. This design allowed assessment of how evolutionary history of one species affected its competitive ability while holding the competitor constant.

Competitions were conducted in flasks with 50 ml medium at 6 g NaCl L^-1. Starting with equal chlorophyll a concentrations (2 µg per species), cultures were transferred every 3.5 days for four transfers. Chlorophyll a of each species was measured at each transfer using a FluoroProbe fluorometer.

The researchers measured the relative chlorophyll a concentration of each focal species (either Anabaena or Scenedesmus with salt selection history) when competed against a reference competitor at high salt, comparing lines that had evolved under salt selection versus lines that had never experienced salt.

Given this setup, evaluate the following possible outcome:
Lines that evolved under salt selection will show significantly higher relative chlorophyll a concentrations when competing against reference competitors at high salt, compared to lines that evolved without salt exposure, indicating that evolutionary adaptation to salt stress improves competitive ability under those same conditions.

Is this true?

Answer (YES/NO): NO